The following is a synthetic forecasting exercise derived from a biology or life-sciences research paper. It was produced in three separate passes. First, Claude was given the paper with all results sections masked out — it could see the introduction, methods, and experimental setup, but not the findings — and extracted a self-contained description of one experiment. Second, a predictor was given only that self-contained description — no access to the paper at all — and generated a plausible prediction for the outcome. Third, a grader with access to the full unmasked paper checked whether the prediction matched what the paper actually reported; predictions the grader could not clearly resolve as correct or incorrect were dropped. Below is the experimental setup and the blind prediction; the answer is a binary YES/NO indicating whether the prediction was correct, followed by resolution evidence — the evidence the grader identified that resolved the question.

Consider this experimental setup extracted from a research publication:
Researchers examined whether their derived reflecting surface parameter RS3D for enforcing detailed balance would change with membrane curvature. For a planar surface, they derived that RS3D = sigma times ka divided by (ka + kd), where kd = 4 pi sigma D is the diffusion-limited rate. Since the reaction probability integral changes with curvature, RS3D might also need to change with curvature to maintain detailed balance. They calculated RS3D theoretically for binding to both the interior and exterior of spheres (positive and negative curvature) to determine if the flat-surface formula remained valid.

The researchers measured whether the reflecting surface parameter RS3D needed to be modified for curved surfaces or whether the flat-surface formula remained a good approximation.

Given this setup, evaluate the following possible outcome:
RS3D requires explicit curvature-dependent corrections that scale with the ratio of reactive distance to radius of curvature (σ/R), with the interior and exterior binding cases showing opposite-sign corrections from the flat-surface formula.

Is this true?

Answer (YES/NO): NO